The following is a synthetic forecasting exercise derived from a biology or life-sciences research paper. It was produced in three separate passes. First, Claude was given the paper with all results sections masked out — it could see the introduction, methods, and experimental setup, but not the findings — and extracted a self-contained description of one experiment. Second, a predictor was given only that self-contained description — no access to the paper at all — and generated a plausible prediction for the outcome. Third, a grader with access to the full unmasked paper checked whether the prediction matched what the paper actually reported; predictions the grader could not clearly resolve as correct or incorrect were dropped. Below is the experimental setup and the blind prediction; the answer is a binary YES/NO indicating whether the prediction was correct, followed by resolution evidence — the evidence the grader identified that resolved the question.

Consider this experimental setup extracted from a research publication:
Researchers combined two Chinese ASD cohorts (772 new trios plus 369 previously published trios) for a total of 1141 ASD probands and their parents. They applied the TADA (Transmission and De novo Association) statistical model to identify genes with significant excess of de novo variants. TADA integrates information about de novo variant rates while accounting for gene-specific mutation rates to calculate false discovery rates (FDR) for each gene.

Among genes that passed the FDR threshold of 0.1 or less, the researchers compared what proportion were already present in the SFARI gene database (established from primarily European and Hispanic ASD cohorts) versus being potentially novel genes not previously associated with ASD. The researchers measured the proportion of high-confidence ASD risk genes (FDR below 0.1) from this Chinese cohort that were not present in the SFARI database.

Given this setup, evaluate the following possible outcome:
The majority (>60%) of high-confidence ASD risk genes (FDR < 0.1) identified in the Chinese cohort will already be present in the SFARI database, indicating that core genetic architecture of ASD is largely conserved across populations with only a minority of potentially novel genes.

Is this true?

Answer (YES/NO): NO